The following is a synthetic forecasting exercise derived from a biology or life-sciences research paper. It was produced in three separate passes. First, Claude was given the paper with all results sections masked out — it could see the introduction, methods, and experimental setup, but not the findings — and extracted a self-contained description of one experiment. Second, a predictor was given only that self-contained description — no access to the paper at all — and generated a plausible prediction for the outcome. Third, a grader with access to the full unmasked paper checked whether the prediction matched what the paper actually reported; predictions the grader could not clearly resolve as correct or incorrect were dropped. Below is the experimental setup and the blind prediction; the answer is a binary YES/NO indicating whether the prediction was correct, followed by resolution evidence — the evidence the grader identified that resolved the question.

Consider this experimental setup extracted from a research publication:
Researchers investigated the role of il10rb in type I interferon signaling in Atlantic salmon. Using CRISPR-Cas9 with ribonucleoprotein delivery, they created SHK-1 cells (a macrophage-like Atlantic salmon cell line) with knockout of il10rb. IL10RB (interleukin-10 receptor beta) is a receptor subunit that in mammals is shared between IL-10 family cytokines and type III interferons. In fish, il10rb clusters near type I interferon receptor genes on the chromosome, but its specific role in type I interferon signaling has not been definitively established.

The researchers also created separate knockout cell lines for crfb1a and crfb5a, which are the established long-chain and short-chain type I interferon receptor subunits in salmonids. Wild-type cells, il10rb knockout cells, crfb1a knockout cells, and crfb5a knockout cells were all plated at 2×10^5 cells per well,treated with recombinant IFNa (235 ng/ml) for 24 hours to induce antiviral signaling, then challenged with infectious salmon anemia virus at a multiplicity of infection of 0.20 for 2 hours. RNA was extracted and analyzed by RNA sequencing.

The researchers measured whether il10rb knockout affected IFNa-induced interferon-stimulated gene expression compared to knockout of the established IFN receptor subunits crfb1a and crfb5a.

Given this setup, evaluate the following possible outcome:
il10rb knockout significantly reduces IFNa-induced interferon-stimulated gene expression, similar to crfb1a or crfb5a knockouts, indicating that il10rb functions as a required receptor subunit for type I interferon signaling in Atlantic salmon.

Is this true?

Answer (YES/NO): NO